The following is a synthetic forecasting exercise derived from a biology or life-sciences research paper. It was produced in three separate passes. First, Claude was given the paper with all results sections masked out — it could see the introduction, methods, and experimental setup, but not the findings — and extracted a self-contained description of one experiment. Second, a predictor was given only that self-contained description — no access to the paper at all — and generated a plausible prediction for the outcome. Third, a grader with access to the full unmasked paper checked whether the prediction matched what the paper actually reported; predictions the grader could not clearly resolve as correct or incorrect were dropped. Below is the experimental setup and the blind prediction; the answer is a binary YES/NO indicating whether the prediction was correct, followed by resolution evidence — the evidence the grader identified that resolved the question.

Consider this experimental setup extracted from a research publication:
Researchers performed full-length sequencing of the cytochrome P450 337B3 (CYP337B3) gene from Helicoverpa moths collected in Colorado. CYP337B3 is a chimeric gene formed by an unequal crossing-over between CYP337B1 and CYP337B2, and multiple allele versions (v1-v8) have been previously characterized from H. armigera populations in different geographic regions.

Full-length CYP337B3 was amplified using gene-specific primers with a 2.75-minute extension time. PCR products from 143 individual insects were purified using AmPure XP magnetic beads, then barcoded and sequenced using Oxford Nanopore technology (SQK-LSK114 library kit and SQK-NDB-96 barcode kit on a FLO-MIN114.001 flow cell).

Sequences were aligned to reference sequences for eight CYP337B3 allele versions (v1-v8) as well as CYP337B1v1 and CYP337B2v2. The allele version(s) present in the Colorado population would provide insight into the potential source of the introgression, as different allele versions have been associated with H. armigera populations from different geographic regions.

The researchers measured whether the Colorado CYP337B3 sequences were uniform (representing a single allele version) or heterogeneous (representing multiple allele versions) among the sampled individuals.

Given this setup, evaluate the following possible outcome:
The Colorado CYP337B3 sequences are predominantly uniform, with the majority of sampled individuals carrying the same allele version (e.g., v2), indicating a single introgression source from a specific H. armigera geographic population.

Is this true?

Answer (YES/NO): NO